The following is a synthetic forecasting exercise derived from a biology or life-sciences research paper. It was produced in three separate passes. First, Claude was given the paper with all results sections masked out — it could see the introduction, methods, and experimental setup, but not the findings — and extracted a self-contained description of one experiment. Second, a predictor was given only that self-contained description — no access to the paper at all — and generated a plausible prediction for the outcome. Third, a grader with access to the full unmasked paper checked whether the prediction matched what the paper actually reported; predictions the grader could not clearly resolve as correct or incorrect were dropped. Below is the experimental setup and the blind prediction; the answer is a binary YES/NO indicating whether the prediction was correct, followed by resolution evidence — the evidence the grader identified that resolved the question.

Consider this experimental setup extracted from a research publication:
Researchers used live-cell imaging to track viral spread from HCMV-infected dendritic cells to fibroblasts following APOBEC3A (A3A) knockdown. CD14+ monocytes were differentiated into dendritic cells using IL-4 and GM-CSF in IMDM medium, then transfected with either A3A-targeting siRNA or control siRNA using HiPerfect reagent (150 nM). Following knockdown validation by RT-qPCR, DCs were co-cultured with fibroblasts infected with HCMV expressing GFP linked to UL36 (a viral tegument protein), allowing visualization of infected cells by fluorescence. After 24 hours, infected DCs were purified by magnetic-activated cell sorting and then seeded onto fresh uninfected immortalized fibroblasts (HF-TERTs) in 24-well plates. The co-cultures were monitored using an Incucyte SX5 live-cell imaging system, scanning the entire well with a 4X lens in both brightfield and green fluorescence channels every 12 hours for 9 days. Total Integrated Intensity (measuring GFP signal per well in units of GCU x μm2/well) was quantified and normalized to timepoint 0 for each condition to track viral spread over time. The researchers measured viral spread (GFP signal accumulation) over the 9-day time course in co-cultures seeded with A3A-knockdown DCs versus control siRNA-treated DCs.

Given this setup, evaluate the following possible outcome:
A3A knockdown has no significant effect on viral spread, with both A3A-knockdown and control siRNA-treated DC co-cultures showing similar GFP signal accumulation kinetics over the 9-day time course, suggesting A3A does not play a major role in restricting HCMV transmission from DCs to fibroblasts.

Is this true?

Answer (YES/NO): NO